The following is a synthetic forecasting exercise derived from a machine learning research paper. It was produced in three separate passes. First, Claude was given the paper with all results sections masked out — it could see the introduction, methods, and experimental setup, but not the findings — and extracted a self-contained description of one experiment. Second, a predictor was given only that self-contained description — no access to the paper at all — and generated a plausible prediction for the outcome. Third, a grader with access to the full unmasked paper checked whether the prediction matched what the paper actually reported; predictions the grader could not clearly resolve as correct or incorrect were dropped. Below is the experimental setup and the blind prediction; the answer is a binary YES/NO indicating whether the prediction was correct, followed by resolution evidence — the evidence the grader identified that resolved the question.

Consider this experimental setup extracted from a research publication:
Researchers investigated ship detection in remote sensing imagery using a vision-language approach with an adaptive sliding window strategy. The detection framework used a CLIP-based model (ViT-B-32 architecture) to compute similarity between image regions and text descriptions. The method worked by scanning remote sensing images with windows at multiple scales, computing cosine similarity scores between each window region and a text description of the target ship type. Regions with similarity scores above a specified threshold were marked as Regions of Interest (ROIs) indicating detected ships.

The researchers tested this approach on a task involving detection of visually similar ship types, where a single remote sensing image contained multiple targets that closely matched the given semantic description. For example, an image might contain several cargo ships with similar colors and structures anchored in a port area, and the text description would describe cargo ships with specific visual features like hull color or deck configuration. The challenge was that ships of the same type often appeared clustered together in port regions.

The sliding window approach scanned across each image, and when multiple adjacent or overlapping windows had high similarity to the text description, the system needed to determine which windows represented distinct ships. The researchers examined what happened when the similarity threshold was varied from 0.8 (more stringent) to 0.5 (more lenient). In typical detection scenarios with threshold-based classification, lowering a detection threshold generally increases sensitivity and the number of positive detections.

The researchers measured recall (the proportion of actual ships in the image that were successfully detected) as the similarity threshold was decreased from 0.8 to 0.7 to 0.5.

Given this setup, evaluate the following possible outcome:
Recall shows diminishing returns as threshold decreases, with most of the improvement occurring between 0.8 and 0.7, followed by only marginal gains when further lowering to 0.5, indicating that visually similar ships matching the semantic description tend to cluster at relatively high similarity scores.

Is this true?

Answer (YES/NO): NO